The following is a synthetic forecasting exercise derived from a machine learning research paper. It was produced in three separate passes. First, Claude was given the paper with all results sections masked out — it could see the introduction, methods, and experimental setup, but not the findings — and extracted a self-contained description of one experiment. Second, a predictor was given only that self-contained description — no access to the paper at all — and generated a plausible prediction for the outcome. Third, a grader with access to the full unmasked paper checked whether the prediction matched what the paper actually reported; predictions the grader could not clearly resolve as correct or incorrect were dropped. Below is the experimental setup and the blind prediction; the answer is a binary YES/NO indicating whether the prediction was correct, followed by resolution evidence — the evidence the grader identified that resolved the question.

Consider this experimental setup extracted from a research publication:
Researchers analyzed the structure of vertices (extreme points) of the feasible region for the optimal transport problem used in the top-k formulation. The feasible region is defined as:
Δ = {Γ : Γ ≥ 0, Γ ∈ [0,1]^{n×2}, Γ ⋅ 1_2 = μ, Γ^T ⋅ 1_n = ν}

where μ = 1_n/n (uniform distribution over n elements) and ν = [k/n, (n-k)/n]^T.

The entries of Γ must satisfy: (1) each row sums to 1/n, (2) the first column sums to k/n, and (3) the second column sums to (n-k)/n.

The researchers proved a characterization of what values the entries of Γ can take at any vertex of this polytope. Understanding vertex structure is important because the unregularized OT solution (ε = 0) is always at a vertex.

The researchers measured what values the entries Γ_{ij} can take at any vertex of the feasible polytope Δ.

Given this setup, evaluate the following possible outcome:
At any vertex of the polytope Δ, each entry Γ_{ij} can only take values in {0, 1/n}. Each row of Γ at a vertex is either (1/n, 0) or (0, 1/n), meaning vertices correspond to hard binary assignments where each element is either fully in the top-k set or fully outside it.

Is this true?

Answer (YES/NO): YES